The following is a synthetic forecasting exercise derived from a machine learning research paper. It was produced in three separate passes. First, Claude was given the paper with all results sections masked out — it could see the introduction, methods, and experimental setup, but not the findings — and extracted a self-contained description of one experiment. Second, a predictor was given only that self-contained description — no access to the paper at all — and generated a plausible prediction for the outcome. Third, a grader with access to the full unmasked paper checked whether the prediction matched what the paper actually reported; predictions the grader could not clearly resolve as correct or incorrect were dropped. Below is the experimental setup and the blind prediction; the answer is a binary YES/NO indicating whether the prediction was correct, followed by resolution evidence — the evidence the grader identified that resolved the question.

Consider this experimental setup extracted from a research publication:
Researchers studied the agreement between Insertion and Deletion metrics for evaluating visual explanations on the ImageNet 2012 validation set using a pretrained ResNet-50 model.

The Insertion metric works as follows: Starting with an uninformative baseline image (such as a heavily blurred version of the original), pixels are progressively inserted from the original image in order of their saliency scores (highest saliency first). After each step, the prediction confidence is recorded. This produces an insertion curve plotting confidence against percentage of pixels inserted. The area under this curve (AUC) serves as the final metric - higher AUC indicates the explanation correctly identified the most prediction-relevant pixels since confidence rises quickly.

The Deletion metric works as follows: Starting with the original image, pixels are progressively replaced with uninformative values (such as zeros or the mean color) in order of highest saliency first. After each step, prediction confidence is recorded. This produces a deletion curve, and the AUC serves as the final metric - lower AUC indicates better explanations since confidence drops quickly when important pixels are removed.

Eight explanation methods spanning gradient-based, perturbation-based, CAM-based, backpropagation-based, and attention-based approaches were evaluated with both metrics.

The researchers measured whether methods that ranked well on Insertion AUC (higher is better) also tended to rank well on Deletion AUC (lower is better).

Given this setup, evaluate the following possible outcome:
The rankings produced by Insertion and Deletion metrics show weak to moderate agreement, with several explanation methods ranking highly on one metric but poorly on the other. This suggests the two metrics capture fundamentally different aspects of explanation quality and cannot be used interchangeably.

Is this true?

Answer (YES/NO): NO